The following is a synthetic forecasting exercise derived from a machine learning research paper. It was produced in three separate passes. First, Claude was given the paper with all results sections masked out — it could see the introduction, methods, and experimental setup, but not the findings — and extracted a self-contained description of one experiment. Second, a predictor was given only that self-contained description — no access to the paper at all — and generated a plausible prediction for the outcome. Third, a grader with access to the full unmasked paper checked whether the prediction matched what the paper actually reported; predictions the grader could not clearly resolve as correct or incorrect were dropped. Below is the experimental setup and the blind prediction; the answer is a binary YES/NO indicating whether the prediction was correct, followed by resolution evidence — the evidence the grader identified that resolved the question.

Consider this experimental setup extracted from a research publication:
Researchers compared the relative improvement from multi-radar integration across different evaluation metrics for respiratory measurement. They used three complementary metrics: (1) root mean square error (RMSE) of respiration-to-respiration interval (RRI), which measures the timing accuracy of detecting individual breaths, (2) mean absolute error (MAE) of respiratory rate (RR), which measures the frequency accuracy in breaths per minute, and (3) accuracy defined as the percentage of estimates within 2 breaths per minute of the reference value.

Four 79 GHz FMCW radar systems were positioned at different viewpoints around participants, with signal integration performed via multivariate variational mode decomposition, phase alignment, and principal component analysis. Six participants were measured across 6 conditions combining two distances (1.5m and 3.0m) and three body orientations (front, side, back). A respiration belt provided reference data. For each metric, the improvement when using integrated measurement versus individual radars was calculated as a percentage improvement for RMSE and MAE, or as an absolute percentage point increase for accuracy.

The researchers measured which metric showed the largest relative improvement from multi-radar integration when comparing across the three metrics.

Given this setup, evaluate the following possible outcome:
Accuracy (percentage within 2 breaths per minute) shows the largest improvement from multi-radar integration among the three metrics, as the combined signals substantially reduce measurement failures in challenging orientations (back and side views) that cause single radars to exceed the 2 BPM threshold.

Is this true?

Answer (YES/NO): NO